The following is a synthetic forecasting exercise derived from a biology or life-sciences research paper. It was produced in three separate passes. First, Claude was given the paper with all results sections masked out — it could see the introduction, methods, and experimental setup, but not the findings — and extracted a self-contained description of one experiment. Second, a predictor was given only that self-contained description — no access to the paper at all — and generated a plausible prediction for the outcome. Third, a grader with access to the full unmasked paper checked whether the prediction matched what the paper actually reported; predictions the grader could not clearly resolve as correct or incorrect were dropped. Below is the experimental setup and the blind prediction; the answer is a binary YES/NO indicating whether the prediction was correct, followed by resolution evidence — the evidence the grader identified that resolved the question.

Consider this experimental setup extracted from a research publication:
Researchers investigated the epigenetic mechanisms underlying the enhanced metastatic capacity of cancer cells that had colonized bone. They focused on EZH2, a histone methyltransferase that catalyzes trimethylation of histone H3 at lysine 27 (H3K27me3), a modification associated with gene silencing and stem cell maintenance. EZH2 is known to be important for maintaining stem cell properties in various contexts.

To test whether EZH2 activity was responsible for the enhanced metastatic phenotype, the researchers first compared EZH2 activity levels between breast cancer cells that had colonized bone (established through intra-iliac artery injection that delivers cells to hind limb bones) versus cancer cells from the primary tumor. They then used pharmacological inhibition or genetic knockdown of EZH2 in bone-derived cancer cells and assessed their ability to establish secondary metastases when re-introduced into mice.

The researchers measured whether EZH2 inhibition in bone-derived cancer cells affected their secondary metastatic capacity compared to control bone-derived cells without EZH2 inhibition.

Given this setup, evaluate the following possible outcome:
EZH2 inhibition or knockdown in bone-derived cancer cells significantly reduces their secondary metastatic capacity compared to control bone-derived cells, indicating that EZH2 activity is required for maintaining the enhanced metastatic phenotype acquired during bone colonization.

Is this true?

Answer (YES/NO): YES